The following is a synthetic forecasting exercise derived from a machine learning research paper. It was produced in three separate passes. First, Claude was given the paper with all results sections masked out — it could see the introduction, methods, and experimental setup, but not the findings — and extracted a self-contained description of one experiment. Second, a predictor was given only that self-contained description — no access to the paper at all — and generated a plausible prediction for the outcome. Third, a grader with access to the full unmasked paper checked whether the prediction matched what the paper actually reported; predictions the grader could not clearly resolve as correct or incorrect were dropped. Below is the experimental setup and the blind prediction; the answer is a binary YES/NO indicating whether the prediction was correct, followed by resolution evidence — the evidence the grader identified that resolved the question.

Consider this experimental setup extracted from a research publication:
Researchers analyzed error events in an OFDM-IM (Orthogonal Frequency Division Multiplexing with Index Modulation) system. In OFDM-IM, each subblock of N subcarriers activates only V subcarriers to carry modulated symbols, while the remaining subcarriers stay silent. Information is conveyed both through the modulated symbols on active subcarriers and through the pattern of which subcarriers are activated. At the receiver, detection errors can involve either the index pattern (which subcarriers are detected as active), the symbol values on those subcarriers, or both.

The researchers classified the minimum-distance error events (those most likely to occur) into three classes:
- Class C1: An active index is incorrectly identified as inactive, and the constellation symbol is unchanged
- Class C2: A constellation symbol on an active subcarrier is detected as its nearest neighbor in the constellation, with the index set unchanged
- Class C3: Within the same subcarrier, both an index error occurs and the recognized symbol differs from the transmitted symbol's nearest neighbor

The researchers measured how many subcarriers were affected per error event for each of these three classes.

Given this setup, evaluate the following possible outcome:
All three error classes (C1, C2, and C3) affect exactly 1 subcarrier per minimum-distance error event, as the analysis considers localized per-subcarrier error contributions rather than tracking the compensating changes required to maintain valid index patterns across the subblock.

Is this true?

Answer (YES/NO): YES